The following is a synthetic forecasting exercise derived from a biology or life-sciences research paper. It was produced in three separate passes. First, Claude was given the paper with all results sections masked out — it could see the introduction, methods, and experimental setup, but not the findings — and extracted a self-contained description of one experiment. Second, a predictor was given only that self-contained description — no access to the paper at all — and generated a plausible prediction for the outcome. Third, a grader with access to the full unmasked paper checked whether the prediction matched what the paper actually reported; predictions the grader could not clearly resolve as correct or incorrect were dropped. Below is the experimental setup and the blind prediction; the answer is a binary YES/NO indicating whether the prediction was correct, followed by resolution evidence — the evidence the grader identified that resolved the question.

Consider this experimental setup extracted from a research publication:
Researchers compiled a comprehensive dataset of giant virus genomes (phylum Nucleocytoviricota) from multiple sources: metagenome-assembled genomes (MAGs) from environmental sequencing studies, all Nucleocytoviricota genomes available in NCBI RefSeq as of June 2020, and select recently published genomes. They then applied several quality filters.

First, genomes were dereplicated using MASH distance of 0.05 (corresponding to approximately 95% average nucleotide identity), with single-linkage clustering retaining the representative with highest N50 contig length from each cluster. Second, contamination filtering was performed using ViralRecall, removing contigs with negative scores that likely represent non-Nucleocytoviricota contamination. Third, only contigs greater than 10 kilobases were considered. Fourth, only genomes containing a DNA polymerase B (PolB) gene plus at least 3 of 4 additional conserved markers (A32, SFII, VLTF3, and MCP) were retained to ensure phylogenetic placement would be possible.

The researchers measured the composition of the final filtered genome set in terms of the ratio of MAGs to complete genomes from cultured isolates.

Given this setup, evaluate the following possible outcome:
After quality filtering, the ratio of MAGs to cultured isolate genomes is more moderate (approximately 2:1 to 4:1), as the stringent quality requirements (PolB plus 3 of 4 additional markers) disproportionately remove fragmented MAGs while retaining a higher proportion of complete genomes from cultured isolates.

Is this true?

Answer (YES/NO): NO